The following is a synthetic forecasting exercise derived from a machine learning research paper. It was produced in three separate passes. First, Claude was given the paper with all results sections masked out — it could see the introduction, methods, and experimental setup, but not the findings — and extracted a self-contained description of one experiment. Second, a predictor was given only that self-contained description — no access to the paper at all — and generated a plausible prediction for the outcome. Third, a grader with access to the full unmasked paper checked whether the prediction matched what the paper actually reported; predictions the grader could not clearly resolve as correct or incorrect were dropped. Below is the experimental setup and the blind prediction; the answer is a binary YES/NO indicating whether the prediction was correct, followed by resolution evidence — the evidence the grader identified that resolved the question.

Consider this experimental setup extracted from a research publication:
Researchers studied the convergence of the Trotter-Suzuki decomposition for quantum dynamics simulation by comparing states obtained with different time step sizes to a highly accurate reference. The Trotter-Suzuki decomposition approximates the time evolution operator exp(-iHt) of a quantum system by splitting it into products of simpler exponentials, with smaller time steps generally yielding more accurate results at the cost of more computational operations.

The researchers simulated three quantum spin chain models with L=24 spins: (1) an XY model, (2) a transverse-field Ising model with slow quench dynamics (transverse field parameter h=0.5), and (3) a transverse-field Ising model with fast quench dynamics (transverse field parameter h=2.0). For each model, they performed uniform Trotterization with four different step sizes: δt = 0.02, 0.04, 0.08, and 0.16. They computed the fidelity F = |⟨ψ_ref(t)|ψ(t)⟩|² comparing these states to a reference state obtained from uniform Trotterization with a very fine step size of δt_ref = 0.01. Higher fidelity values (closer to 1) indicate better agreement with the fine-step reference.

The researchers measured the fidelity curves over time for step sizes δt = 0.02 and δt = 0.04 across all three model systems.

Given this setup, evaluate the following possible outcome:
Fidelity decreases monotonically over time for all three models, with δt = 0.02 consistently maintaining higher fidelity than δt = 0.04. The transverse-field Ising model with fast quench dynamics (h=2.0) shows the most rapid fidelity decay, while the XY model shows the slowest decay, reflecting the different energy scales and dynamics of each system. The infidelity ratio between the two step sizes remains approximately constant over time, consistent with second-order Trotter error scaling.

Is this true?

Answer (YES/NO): NO